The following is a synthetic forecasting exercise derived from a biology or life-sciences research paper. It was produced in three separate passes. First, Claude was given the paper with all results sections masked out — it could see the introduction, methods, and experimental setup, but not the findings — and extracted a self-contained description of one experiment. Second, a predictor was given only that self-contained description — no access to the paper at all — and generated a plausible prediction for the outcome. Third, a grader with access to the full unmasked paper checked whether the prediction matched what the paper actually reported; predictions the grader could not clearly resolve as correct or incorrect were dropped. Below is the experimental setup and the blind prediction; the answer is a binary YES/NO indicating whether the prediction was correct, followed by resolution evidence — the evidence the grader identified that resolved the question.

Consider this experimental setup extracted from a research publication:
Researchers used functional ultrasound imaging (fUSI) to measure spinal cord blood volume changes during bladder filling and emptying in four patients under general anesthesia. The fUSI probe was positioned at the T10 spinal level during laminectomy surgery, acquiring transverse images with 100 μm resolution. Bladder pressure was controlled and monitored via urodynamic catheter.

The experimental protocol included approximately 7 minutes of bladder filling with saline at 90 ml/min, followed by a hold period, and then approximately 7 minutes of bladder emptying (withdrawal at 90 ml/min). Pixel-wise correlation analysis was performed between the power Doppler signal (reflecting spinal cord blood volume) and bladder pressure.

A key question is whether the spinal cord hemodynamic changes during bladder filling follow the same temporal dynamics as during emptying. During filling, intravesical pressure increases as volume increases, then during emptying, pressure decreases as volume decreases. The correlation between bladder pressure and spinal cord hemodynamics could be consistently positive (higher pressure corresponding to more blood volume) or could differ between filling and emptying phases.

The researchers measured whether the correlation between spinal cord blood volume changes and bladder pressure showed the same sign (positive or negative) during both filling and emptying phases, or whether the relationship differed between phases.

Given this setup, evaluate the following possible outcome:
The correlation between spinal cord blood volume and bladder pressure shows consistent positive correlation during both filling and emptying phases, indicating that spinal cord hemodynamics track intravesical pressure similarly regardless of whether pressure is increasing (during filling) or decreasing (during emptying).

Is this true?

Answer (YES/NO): NO